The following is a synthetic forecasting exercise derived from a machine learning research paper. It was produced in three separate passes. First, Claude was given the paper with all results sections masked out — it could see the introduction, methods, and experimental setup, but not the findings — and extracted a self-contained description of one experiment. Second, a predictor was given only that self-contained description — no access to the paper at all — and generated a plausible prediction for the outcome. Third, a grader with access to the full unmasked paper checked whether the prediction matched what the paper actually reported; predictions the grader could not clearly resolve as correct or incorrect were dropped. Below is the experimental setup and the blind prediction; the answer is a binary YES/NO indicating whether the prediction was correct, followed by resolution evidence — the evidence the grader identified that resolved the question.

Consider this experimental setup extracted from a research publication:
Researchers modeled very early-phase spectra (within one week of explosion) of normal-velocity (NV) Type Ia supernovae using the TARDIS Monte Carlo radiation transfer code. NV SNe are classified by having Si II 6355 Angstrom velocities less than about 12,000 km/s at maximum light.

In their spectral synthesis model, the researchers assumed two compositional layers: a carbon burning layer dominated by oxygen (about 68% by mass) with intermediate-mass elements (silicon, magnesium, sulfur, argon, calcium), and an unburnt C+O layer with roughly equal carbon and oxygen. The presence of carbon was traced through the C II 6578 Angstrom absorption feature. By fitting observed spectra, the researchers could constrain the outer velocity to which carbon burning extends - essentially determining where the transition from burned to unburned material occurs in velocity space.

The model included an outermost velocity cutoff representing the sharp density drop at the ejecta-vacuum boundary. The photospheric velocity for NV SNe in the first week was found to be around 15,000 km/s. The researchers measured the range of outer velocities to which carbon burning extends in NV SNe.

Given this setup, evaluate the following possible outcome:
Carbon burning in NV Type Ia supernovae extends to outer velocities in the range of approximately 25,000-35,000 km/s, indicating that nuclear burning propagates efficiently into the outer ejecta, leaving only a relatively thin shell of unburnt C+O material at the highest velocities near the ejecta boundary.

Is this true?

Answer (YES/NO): NO